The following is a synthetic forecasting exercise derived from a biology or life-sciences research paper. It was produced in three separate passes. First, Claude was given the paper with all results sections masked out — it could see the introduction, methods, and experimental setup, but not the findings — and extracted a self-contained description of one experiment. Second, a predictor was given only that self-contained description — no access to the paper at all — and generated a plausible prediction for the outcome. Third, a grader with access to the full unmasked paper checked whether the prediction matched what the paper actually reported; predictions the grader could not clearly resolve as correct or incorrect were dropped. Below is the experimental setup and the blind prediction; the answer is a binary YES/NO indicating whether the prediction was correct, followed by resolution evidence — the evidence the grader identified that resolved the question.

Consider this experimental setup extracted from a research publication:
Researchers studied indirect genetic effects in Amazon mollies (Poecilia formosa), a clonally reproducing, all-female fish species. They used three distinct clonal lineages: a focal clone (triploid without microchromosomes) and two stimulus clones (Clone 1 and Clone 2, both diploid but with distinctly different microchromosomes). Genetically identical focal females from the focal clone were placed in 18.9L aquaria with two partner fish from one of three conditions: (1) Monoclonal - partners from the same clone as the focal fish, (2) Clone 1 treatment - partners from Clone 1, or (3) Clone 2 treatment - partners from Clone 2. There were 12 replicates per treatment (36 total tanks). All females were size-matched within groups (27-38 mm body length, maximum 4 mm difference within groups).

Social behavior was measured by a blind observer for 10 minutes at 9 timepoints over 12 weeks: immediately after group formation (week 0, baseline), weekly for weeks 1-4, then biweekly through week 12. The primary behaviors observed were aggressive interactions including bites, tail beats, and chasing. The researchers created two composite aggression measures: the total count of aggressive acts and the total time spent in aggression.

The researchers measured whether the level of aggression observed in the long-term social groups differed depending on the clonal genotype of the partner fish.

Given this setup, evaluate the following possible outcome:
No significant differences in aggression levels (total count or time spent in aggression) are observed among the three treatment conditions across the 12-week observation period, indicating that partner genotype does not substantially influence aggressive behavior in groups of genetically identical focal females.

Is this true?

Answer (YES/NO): NO